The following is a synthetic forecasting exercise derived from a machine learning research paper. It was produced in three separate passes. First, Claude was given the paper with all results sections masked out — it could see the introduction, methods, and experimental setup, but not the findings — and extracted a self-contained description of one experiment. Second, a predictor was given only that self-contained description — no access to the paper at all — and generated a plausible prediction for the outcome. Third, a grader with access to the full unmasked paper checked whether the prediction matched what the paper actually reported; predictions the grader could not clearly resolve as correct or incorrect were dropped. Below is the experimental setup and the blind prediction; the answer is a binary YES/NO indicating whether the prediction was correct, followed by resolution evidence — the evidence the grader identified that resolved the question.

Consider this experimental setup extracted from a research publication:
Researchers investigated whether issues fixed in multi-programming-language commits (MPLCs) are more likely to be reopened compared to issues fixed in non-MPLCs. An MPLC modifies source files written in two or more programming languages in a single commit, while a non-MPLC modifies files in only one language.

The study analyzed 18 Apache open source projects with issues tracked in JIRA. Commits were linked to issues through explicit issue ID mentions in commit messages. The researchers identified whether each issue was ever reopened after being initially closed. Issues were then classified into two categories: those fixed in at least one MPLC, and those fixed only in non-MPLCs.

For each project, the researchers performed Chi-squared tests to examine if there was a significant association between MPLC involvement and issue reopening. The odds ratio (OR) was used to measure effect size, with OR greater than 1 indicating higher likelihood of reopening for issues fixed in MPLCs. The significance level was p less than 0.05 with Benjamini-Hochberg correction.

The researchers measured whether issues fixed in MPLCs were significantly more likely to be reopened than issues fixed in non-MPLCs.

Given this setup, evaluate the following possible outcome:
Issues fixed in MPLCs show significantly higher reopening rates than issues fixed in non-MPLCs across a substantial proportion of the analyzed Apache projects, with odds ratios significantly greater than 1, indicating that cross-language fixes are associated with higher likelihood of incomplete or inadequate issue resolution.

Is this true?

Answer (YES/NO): NO